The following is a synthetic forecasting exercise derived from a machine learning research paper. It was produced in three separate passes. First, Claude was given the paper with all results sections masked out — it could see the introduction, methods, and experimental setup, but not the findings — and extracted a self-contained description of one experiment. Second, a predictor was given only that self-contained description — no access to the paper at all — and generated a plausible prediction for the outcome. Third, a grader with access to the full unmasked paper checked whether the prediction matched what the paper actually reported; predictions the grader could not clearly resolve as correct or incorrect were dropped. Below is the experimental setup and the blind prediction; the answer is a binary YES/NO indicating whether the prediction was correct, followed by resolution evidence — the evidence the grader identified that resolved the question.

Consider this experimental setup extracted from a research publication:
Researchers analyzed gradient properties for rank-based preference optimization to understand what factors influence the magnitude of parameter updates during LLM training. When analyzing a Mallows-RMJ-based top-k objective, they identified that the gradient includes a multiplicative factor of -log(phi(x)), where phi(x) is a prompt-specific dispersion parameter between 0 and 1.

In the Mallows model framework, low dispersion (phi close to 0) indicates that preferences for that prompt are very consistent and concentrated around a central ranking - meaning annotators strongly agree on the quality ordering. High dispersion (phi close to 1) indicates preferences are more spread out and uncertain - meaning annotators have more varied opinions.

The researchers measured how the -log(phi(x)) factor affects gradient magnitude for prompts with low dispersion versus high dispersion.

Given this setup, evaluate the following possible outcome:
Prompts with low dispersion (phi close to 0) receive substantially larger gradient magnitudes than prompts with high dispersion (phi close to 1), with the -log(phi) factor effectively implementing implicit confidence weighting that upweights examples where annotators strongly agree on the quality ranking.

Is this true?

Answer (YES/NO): YES